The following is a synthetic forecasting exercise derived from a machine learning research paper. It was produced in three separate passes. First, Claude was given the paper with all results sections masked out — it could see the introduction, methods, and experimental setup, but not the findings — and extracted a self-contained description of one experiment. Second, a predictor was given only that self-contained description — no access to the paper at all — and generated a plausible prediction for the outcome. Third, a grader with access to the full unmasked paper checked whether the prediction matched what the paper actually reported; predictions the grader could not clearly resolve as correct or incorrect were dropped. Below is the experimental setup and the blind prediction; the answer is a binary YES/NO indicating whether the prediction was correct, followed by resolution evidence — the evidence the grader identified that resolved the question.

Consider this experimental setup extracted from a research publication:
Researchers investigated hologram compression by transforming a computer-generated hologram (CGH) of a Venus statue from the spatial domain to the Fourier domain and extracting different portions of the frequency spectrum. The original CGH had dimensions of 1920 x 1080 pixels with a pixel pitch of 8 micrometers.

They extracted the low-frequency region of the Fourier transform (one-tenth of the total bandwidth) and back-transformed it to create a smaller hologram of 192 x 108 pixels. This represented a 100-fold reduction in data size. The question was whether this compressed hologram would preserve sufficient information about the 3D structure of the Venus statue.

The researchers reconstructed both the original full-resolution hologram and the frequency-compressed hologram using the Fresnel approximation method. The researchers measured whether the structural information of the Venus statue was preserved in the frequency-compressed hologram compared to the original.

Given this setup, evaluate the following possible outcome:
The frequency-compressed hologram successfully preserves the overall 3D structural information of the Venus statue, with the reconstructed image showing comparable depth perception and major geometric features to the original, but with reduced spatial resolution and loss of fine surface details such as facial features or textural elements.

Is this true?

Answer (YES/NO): YES